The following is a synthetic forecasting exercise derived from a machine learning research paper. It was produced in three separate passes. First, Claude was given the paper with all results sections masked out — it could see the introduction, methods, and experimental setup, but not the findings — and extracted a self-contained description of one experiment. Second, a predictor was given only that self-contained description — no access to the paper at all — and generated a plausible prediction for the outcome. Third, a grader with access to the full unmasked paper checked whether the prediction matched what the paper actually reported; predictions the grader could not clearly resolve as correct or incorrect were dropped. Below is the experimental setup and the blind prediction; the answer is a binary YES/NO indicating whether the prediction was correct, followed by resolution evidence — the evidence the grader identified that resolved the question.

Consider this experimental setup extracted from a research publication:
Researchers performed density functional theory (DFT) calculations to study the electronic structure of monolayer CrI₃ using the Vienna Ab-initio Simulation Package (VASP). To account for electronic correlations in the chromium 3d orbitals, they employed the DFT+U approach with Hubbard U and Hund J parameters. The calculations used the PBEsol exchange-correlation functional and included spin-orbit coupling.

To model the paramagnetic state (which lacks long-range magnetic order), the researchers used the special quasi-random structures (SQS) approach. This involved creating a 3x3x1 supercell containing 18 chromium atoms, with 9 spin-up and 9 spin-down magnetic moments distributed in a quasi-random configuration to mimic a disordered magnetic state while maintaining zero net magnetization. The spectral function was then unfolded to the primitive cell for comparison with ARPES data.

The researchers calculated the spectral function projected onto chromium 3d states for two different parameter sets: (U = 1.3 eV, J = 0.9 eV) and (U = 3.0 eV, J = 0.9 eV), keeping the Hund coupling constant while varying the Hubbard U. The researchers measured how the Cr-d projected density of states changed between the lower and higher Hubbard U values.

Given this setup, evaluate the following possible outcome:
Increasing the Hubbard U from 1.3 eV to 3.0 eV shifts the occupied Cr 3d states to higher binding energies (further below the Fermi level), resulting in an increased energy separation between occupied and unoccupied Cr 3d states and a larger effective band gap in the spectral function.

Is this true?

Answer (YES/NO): NO